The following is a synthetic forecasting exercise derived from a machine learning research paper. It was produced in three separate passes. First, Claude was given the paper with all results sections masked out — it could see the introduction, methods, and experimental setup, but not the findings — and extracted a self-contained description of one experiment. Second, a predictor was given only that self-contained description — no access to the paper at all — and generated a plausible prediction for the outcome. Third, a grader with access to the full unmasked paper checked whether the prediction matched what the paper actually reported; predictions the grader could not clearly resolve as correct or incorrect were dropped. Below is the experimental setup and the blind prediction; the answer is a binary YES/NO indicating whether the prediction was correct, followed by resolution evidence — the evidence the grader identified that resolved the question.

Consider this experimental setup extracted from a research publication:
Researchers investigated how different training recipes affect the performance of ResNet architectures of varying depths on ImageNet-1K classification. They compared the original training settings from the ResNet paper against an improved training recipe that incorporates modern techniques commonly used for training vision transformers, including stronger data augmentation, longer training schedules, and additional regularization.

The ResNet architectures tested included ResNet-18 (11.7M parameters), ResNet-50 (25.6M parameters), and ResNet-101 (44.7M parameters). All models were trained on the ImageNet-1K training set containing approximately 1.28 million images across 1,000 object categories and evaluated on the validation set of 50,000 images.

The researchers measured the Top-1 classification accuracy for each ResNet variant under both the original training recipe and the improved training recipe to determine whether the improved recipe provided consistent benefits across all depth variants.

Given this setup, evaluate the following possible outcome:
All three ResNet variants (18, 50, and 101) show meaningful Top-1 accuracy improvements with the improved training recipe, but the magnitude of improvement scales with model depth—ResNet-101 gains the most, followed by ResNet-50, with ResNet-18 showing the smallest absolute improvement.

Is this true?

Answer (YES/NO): NO